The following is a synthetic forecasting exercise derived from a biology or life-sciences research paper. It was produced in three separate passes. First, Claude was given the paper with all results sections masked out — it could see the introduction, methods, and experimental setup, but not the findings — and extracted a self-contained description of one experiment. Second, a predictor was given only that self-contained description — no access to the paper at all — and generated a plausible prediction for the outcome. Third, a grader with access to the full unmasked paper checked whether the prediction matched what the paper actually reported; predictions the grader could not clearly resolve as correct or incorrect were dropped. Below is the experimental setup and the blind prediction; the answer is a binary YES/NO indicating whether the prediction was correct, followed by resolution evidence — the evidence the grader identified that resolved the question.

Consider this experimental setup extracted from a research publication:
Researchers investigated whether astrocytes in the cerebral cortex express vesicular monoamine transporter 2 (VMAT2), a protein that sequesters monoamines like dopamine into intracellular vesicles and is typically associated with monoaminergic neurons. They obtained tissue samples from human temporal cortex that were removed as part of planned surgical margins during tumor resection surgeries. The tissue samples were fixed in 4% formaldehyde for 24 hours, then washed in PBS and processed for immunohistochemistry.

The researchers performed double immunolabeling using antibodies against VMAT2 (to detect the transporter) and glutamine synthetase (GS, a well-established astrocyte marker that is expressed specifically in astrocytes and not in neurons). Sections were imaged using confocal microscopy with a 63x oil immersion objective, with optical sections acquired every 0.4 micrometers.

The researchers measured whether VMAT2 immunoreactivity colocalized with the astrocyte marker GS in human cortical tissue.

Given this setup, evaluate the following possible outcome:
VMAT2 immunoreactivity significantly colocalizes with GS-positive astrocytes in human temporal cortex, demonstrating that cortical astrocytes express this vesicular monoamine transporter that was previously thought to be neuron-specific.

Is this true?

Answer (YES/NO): NO